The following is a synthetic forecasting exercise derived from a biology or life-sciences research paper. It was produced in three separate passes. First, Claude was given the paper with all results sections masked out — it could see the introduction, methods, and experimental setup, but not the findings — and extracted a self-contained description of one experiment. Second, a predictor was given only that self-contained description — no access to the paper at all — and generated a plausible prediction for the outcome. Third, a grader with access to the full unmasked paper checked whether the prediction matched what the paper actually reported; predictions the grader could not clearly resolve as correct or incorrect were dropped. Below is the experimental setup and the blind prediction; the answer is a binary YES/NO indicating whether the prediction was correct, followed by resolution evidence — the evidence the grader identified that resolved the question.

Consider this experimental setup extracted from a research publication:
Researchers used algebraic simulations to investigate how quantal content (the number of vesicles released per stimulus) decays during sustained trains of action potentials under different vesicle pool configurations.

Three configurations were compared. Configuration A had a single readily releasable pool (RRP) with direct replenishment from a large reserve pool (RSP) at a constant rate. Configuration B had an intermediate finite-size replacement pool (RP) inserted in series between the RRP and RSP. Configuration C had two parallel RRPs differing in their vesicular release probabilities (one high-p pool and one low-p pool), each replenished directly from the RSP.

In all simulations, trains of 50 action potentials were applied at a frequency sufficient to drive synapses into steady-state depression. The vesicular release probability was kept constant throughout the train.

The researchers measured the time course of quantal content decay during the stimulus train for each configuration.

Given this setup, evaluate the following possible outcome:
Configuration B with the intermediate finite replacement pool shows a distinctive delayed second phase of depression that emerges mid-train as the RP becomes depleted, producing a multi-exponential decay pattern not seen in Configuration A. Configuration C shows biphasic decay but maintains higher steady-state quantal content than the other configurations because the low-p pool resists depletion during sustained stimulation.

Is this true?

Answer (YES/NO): NO